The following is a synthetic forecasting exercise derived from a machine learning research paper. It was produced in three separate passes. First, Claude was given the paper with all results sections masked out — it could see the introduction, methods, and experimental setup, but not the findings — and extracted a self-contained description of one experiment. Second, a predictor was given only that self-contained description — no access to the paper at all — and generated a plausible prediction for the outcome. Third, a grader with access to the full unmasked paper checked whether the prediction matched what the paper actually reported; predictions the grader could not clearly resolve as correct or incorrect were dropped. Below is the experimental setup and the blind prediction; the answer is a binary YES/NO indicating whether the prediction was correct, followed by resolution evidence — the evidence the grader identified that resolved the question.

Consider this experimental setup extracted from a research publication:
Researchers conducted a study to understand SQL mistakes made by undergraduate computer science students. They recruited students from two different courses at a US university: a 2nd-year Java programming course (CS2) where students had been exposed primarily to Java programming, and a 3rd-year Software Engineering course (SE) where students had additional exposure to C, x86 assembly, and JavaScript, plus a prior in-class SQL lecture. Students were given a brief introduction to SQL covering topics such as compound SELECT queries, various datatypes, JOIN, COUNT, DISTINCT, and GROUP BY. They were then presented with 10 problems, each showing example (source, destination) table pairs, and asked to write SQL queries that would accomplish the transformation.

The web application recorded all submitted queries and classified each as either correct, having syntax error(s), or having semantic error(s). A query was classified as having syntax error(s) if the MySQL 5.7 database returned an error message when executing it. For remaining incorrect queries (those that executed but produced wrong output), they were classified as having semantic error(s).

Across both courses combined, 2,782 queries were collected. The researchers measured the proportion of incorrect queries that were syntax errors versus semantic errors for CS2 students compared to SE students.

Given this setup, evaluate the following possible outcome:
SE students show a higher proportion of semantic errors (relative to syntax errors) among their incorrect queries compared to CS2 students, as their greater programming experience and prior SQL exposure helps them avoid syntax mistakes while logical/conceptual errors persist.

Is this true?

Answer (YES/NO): YES